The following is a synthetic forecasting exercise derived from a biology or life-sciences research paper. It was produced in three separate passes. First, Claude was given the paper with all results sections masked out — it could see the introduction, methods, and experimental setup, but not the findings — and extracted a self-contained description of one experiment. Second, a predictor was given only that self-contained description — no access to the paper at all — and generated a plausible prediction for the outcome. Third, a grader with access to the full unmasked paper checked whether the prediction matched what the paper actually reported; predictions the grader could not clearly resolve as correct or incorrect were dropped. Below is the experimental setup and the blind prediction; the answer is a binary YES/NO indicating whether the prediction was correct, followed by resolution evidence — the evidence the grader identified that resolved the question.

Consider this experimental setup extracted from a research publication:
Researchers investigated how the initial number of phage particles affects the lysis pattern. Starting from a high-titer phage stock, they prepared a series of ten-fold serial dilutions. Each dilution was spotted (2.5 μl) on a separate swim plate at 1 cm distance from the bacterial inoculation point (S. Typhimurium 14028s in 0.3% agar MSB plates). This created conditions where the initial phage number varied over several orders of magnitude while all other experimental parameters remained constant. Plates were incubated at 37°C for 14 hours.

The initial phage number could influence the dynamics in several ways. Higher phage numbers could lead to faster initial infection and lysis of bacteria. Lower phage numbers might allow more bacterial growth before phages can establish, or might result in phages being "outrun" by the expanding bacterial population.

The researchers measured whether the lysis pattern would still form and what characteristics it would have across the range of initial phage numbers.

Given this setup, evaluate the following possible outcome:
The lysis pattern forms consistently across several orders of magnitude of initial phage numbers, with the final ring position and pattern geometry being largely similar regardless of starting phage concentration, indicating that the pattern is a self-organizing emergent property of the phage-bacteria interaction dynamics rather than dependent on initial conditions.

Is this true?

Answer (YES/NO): NO